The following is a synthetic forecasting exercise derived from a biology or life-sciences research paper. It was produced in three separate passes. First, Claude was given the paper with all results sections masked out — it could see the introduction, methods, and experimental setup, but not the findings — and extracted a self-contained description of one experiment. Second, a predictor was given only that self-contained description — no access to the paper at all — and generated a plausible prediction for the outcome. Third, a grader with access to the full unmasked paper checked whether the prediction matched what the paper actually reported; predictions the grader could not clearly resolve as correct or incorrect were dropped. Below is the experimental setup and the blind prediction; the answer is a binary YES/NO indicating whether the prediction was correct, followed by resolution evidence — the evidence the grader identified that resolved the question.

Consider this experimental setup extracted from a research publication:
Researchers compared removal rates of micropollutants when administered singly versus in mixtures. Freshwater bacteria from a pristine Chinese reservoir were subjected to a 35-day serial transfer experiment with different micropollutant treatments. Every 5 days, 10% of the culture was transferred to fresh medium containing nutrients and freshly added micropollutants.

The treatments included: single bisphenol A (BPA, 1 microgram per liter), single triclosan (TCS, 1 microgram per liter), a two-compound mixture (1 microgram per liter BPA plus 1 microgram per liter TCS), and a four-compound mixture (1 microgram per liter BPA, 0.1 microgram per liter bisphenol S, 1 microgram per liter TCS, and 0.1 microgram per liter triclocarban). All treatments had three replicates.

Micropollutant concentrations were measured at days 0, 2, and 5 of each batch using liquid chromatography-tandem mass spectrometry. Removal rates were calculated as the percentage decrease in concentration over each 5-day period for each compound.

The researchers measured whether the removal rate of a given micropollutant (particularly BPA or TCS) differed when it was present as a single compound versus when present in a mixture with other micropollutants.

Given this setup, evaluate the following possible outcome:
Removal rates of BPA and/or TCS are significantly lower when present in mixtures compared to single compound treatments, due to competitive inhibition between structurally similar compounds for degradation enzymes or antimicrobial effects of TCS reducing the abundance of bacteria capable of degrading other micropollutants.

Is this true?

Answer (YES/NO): YES